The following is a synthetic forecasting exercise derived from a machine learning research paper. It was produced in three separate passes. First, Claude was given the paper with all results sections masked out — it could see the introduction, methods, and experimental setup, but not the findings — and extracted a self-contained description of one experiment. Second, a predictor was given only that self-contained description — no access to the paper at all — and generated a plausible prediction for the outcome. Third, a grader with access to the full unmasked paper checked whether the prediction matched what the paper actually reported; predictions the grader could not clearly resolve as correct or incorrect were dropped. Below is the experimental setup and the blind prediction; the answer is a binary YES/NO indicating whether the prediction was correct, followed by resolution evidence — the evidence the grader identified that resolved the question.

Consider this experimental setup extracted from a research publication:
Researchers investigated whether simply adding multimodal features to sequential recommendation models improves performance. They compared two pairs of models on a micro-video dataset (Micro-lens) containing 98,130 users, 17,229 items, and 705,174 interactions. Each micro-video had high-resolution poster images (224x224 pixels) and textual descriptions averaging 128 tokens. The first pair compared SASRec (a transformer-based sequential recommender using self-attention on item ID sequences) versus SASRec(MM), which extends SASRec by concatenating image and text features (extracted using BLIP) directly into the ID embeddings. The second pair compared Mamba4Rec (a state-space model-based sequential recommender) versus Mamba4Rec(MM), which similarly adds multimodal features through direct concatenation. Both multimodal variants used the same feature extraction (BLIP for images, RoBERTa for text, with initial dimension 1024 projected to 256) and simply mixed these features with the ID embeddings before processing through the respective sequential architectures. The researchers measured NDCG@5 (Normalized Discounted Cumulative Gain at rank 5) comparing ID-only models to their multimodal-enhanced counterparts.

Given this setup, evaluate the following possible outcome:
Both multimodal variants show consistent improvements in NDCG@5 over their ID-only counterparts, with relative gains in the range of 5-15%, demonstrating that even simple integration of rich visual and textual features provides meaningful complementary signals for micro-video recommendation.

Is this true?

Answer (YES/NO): NO